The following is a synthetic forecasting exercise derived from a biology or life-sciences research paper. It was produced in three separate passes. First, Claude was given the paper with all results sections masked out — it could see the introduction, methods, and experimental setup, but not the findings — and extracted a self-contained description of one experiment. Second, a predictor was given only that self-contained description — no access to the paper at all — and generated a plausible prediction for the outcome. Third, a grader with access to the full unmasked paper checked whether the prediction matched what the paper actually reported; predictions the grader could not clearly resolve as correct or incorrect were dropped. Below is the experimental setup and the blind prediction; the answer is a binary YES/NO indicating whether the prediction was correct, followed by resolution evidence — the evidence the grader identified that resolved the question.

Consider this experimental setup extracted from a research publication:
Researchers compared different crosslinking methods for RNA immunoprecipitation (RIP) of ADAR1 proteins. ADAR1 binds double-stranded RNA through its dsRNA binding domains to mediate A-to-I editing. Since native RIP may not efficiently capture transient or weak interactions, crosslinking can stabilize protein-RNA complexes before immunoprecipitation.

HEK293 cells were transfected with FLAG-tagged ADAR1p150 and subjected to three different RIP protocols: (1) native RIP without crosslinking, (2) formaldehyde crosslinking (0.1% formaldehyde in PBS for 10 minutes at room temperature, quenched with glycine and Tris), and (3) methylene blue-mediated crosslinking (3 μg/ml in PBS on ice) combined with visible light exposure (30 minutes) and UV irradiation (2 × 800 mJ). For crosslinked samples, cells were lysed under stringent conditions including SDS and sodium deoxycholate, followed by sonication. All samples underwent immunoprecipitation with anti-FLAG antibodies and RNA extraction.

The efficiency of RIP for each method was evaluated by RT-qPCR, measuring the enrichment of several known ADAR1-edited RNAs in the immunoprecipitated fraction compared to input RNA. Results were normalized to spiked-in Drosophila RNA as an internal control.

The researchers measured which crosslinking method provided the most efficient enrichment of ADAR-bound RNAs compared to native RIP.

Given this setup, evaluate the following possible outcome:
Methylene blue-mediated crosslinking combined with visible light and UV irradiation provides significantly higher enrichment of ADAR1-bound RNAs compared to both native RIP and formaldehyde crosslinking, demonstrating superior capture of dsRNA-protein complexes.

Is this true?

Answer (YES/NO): YES